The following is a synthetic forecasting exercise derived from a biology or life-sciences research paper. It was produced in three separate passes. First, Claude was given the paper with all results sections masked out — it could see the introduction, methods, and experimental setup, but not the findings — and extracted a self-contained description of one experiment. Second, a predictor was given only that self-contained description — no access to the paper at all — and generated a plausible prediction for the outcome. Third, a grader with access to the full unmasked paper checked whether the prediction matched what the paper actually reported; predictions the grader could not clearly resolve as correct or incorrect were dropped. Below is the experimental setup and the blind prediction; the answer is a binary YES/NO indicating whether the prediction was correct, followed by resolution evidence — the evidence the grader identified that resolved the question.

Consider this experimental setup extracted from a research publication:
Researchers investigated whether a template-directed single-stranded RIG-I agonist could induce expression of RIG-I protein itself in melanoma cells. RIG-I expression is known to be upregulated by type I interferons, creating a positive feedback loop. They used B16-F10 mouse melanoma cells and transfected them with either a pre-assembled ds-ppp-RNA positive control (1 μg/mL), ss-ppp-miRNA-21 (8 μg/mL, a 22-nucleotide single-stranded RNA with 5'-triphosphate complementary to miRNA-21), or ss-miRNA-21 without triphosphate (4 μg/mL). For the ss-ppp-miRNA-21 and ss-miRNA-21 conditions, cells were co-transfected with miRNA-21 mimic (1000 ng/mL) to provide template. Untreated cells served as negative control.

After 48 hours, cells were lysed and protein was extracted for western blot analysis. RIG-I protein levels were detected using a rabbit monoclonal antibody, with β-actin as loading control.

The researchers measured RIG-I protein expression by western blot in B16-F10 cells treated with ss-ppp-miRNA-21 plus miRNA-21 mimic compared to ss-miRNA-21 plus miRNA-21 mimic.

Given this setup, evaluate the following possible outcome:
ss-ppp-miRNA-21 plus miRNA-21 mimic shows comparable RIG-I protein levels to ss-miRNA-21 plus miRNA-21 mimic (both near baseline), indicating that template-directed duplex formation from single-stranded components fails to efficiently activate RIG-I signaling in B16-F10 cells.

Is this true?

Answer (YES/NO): NO